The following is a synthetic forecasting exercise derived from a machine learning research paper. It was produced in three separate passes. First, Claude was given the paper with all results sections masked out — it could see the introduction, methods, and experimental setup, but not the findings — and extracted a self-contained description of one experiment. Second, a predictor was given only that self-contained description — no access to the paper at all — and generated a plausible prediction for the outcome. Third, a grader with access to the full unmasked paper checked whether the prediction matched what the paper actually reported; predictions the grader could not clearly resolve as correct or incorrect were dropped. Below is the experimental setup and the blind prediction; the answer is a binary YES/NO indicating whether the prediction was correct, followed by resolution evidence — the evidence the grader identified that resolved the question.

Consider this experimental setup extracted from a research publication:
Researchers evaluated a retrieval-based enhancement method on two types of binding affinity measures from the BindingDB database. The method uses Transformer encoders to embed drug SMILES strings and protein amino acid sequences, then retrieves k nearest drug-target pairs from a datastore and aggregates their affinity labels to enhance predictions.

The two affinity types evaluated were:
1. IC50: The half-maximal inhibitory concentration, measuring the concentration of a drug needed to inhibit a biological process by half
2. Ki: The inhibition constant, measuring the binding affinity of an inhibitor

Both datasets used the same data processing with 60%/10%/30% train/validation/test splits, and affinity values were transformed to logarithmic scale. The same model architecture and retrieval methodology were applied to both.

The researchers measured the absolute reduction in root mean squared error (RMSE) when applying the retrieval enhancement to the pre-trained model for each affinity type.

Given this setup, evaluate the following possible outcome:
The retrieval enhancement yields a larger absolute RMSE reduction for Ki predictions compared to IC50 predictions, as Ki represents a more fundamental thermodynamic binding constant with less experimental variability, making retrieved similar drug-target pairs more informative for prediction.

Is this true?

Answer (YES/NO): YES